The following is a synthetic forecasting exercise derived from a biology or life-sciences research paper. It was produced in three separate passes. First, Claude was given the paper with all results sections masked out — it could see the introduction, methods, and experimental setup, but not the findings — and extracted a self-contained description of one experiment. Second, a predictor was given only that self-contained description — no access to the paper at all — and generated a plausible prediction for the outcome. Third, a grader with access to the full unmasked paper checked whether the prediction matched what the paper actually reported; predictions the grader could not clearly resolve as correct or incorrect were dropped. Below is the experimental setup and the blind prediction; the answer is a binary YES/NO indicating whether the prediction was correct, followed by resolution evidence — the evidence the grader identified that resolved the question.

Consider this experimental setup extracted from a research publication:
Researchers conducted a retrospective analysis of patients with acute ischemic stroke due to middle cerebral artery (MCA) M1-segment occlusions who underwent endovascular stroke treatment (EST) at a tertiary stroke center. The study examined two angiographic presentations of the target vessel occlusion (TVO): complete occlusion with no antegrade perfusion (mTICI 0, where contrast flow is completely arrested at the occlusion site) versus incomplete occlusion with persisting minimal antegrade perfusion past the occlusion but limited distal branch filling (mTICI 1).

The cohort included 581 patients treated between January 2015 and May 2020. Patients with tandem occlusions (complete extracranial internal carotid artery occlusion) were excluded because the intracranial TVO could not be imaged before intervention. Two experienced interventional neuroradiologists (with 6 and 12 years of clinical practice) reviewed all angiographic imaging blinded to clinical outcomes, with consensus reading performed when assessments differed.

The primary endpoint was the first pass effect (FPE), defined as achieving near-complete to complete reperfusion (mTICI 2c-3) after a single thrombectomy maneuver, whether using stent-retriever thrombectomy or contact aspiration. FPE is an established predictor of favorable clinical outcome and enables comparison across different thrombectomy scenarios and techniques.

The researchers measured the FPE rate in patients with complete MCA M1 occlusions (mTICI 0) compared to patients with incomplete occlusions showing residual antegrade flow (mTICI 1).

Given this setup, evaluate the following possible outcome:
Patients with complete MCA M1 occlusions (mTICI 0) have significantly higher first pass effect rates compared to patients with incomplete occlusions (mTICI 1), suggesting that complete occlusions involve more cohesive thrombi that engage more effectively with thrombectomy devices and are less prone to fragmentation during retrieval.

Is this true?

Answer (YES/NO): NO